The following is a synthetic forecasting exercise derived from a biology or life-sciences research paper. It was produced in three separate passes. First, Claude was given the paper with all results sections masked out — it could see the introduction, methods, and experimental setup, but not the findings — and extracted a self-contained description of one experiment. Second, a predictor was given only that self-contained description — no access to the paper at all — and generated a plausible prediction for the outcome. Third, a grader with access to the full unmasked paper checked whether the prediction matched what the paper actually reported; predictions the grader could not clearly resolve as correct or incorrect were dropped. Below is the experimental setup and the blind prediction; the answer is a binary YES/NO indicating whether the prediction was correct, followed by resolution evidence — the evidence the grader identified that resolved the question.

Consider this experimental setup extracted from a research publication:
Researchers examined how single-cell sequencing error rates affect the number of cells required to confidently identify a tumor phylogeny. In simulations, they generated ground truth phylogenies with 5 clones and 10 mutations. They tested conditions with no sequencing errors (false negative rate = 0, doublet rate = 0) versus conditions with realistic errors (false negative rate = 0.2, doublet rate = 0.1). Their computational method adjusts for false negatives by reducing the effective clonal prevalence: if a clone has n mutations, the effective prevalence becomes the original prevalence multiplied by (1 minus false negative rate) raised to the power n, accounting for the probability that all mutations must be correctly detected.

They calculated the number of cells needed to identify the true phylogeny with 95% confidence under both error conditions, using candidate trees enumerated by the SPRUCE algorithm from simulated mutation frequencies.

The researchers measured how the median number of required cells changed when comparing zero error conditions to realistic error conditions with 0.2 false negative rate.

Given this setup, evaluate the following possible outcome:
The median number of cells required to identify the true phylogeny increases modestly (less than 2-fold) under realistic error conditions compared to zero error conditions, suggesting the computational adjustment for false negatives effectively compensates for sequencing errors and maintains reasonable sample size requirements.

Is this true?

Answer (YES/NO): NO